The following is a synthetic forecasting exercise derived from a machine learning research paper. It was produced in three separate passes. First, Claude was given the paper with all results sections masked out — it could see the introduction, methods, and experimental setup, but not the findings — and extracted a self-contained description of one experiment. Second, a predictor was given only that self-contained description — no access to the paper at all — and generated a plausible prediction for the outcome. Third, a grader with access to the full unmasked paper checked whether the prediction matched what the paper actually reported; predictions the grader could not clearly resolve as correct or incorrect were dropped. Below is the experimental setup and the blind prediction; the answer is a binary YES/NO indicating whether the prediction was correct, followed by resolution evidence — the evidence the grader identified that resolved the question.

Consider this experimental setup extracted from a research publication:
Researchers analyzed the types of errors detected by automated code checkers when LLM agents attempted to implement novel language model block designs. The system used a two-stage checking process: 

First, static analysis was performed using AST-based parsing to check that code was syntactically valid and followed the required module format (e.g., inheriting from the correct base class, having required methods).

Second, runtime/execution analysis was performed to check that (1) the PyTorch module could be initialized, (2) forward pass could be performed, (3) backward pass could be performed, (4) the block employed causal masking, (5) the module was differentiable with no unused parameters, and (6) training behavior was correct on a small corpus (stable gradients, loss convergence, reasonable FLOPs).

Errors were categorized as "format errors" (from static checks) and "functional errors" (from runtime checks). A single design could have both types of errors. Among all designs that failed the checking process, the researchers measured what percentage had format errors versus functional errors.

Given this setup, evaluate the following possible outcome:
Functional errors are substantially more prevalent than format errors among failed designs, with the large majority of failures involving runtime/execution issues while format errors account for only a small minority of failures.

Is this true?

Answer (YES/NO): YES